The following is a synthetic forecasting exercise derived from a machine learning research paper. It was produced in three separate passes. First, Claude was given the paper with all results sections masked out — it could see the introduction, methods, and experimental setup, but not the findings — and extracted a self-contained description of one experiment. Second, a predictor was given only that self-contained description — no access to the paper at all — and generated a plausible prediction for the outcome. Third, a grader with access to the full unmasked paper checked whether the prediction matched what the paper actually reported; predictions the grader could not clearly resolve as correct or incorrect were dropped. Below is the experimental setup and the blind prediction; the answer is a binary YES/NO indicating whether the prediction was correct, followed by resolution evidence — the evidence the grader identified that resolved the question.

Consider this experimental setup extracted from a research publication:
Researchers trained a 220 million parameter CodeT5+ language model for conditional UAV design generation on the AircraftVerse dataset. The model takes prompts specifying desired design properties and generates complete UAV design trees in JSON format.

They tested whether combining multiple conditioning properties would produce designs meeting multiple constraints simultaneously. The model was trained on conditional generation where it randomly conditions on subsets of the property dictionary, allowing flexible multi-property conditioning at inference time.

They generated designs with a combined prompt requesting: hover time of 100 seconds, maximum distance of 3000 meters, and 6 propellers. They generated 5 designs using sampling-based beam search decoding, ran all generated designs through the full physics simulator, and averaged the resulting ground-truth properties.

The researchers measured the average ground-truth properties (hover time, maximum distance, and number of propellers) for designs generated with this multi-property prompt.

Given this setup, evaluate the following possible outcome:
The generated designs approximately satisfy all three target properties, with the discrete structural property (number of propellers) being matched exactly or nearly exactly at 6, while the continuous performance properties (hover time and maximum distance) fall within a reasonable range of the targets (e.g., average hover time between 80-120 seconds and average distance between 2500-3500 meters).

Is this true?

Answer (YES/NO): NO